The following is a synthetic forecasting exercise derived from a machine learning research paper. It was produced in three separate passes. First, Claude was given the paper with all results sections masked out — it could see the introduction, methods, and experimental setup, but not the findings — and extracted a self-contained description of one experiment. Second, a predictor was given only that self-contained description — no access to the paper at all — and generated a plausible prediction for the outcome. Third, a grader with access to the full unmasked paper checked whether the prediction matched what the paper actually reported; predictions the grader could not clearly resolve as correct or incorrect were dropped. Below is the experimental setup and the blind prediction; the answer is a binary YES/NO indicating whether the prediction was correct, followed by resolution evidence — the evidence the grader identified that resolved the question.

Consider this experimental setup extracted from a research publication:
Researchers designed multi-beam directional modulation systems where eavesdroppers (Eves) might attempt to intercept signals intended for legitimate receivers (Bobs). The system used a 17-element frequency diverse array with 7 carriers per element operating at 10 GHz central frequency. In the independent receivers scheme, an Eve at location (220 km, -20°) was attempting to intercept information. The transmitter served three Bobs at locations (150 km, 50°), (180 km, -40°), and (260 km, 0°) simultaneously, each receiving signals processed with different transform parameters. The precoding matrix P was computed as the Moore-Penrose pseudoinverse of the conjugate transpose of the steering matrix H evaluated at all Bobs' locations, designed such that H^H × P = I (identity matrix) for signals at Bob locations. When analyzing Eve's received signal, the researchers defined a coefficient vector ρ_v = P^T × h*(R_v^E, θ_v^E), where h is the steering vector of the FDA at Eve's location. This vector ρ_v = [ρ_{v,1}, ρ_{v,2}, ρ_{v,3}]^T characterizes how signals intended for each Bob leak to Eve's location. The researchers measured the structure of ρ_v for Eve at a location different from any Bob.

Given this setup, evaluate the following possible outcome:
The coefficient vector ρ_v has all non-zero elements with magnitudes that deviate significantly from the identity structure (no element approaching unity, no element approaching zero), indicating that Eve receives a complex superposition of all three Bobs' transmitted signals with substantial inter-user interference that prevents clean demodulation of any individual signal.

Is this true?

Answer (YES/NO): YES